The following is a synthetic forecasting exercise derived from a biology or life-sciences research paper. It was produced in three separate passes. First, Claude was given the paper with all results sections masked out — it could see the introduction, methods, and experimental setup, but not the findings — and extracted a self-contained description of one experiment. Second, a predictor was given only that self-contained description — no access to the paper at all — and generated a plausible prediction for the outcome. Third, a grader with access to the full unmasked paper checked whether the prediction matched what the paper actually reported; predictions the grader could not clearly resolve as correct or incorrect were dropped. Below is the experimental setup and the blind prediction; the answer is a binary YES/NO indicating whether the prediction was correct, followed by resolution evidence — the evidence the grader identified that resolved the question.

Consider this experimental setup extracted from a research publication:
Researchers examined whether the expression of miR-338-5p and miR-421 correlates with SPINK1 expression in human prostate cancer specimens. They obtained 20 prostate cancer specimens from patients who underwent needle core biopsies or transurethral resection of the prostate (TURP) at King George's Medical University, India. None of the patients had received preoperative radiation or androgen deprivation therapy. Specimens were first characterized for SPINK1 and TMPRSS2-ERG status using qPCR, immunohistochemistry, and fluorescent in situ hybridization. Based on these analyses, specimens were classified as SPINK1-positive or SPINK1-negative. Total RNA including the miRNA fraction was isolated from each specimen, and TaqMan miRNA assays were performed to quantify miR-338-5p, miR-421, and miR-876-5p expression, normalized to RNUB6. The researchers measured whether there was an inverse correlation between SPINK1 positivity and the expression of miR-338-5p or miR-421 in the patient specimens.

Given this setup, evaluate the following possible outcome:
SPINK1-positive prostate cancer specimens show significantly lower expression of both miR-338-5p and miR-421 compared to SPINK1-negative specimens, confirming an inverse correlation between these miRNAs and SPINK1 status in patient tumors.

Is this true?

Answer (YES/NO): YES